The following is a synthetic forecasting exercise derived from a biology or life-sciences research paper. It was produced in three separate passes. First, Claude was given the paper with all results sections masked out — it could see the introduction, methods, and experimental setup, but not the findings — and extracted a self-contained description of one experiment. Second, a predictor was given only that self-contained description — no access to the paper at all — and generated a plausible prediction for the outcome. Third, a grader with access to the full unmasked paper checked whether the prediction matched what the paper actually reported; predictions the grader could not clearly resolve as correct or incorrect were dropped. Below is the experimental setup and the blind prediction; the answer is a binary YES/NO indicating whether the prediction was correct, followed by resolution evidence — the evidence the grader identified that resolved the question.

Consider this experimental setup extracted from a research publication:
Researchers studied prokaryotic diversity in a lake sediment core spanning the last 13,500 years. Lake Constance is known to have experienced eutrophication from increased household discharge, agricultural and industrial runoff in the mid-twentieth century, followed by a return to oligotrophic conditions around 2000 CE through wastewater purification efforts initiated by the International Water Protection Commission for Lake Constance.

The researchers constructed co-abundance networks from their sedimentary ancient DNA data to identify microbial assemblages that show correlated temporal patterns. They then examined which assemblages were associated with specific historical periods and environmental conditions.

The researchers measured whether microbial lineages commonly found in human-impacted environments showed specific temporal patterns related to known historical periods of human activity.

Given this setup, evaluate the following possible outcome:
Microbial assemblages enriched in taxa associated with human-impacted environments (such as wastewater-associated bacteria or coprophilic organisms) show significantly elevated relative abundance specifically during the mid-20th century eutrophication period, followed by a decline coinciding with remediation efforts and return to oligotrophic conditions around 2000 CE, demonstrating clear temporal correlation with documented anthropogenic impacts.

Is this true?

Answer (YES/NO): NO